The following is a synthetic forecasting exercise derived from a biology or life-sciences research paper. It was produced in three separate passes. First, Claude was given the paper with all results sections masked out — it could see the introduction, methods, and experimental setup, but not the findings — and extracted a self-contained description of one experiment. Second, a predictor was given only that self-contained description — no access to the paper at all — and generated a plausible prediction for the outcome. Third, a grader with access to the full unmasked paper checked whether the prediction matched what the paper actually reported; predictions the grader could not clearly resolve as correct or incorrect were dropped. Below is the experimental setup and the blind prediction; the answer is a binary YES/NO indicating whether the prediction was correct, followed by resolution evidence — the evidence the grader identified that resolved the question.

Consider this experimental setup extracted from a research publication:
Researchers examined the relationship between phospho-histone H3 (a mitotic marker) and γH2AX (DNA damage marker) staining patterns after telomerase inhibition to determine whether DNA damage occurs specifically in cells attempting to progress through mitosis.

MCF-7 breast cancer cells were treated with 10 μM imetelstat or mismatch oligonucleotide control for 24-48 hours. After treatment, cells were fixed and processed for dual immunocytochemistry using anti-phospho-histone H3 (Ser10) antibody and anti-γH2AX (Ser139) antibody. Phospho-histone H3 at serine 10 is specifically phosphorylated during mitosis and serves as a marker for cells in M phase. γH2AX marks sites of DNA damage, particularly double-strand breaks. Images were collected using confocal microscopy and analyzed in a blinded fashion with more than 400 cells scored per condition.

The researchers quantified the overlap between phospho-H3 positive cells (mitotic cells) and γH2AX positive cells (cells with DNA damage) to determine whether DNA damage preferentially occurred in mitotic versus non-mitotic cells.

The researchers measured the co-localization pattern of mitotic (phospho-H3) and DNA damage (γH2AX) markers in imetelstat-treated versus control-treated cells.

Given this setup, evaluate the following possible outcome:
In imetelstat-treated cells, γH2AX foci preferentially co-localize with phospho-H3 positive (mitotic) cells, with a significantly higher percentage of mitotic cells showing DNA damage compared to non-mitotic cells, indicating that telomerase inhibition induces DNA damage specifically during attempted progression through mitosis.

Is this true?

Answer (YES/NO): NO